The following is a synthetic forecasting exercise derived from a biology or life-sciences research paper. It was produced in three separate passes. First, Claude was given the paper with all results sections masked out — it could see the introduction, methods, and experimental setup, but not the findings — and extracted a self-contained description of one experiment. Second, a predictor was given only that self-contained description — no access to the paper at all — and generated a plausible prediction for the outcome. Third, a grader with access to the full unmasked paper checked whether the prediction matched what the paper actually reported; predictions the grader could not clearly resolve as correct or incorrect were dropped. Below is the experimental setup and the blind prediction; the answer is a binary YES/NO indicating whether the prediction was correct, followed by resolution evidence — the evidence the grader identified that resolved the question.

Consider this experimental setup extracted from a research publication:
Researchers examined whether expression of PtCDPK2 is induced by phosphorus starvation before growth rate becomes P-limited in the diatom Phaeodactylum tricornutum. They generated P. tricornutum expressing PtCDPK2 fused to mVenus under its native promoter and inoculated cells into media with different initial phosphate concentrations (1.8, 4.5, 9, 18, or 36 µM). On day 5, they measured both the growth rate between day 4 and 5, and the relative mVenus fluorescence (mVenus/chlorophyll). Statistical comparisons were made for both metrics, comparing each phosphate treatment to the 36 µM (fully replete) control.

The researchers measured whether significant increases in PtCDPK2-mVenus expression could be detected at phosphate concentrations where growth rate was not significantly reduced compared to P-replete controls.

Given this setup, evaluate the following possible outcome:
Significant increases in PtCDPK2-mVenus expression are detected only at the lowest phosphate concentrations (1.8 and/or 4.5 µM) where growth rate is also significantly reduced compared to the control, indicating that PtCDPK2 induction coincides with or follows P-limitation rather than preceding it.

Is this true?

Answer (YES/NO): NO